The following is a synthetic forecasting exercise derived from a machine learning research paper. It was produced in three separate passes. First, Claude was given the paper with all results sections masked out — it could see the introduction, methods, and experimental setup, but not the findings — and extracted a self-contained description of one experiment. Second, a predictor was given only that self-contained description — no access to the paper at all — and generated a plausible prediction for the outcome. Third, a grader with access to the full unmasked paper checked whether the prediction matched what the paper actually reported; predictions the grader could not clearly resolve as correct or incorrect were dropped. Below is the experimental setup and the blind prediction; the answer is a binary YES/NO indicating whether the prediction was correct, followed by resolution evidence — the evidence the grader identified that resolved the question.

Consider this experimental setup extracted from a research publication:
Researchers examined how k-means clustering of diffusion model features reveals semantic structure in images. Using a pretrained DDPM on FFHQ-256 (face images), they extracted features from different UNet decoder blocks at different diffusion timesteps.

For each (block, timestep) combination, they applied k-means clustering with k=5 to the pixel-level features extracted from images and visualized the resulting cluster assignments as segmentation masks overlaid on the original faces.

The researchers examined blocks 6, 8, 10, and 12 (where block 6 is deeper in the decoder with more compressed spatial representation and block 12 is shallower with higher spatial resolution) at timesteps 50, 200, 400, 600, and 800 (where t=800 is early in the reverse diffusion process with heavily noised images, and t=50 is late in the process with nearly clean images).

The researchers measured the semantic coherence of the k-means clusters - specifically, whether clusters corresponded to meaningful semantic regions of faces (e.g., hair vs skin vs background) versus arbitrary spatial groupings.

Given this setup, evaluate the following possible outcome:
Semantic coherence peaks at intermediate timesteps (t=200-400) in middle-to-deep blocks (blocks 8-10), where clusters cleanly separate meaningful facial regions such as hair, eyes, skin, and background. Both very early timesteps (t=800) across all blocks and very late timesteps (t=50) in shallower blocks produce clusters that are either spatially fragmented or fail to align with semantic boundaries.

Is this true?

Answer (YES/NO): NO